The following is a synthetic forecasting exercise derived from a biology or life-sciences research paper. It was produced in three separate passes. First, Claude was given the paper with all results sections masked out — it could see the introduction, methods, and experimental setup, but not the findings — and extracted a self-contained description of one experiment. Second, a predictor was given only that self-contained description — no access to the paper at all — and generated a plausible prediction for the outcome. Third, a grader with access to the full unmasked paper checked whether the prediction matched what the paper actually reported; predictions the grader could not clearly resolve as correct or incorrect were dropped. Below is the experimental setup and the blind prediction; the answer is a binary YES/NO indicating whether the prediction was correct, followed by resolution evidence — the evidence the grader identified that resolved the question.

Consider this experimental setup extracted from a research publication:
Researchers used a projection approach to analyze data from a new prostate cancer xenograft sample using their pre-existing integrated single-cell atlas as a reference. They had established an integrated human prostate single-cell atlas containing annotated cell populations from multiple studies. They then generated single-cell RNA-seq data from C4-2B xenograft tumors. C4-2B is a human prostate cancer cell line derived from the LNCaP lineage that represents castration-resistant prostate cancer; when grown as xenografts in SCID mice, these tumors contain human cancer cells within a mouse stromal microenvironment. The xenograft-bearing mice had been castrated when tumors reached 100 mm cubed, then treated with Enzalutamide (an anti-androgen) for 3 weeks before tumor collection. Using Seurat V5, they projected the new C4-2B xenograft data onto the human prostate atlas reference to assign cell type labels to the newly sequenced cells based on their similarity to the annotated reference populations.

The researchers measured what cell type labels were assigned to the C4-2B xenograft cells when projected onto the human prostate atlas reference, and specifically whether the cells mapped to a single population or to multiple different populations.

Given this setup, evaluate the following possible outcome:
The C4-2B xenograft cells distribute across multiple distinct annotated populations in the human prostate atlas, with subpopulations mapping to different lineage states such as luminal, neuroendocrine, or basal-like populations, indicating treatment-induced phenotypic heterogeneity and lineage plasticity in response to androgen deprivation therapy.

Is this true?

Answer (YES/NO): YES